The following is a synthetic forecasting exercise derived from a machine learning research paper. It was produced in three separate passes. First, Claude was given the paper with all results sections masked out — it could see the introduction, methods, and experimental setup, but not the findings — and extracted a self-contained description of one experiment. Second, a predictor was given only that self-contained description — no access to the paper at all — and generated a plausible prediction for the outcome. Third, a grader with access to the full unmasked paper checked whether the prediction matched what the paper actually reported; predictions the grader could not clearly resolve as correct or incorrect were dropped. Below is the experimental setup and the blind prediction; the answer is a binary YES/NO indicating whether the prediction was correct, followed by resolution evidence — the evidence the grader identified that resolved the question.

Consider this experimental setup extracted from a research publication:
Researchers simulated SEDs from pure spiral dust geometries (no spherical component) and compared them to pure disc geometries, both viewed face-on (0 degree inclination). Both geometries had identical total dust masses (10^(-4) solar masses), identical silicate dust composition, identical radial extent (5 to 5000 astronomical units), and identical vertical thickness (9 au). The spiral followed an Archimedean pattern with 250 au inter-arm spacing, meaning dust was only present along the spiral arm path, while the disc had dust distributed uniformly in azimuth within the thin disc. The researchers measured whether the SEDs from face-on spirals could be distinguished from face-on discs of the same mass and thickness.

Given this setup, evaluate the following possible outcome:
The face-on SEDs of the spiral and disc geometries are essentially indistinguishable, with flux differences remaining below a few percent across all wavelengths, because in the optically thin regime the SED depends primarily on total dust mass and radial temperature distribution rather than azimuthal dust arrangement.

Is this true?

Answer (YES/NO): NO